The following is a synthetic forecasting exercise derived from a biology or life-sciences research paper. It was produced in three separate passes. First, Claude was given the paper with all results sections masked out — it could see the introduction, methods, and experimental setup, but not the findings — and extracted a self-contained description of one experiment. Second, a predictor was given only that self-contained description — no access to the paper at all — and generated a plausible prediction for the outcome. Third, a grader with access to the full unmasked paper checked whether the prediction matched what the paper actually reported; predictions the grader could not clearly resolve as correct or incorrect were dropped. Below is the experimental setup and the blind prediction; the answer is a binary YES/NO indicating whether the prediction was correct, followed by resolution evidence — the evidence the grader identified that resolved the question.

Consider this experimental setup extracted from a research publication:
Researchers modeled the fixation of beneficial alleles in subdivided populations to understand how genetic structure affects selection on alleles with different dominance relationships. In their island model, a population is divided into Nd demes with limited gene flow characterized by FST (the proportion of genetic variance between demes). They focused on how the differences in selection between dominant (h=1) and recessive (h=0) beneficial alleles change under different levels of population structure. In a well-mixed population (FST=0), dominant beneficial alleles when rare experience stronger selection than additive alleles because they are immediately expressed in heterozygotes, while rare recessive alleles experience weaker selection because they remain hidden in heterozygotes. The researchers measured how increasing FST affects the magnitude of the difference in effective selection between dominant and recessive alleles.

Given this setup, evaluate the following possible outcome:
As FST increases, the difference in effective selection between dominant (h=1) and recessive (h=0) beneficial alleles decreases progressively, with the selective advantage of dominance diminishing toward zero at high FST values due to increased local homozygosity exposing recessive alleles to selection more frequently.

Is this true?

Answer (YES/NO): YES